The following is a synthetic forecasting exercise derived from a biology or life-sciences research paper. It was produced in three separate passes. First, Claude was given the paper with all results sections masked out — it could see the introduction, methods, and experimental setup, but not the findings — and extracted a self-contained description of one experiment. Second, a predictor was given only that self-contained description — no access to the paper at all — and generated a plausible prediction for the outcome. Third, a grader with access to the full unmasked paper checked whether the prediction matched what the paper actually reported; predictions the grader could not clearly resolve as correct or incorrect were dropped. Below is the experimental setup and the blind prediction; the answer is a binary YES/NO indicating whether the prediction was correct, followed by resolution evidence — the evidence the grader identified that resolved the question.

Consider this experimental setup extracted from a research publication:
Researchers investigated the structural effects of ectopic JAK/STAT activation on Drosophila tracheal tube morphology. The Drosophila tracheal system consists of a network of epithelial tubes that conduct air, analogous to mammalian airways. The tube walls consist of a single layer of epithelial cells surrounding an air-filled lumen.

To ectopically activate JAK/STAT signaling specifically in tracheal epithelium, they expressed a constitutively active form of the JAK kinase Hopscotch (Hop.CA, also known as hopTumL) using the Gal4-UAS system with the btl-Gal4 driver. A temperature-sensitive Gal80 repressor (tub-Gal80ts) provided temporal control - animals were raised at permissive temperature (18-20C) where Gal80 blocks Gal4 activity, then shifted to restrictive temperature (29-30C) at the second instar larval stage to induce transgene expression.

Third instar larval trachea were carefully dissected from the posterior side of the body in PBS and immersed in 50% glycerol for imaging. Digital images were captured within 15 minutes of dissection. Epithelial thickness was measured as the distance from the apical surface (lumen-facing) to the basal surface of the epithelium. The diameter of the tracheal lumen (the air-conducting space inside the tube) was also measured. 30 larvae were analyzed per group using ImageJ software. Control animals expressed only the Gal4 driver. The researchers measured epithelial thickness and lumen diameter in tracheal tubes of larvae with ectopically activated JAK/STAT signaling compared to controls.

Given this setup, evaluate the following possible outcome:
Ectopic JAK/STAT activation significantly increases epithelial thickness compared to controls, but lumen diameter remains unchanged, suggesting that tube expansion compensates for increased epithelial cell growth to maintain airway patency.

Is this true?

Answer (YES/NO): NO